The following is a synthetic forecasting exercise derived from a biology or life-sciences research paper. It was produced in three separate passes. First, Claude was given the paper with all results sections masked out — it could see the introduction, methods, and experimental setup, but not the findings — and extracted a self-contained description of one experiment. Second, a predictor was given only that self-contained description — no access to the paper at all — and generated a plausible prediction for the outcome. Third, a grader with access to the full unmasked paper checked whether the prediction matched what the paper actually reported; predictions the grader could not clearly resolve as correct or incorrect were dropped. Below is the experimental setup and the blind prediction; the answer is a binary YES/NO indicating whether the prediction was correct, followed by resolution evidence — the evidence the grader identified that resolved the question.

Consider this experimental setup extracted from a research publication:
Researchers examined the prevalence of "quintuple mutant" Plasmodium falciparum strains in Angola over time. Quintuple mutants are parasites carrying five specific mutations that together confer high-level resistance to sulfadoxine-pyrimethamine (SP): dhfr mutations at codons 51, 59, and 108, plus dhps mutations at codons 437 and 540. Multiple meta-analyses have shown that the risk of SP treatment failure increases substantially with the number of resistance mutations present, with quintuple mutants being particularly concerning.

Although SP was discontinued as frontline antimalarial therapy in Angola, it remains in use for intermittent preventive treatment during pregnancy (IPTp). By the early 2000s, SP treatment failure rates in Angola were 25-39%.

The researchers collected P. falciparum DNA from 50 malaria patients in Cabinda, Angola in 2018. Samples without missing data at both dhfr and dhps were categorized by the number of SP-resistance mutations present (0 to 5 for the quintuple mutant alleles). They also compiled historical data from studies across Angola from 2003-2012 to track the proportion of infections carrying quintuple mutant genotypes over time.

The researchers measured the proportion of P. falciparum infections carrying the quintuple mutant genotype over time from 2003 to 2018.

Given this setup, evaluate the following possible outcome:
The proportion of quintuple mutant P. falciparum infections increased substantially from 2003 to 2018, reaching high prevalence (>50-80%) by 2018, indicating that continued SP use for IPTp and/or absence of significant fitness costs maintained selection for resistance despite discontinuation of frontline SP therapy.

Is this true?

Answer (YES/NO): NO